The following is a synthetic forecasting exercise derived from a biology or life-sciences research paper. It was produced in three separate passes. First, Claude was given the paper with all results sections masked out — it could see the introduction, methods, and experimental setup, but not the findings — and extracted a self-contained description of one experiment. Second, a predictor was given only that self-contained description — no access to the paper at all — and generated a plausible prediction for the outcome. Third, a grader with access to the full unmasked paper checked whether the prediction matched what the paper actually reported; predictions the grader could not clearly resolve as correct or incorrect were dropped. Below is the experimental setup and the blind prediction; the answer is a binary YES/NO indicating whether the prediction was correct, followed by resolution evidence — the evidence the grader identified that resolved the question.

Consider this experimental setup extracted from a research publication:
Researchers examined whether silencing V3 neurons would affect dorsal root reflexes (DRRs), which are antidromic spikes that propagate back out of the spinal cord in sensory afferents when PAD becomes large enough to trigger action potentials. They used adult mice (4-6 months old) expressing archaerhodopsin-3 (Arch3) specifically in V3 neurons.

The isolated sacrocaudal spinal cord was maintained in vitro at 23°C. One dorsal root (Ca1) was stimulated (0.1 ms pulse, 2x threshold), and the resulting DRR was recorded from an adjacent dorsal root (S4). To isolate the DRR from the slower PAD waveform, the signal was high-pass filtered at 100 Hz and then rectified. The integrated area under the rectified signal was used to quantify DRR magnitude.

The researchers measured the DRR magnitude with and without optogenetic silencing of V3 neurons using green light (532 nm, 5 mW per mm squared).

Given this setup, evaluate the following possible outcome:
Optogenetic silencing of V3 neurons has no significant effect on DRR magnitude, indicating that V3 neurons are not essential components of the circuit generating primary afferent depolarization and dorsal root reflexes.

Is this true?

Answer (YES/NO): NO